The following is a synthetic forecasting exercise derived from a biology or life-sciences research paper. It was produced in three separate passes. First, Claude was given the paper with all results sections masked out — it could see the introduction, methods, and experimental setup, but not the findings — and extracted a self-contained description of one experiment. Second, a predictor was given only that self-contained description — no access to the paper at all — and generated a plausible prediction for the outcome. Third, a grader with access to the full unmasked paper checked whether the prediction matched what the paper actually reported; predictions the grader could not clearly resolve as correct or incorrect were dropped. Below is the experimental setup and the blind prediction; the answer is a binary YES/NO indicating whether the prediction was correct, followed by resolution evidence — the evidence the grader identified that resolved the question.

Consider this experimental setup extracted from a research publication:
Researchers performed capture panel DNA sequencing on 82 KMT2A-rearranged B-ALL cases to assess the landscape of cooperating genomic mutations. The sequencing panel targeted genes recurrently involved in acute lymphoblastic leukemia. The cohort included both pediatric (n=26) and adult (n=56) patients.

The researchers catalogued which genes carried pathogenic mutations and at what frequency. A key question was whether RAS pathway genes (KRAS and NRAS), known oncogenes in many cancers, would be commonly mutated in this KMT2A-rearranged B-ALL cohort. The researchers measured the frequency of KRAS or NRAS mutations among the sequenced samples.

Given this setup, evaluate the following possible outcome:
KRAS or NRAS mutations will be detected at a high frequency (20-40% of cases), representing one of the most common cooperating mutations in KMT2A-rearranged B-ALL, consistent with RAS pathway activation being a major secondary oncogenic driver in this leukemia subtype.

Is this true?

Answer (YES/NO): YES